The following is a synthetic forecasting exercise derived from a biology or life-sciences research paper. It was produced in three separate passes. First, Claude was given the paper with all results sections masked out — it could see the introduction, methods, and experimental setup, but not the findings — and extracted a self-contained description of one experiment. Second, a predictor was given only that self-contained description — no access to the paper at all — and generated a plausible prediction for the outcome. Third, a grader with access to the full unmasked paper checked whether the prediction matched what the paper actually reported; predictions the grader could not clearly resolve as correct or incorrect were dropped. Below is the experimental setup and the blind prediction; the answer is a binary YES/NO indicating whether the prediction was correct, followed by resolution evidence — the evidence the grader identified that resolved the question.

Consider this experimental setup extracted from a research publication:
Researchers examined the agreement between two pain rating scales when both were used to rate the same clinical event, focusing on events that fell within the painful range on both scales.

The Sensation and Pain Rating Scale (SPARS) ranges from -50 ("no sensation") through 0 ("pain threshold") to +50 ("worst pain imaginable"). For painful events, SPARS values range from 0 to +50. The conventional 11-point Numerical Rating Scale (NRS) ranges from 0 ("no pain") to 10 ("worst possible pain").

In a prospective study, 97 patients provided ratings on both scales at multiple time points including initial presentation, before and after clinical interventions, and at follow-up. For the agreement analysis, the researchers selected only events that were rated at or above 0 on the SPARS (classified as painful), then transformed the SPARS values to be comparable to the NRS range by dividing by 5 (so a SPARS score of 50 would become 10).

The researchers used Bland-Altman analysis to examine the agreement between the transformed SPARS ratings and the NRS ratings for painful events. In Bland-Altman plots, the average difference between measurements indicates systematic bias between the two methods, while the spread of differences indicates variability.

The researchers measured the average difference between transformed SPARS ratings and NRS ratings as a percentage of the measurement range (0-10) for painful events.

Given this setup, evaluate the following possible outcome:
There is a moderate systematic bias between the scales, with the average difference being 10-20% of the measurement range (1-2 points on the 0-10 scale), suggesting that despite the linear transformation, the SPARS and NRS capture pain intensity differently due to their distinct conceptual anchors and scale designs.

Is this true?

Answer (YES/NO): NO